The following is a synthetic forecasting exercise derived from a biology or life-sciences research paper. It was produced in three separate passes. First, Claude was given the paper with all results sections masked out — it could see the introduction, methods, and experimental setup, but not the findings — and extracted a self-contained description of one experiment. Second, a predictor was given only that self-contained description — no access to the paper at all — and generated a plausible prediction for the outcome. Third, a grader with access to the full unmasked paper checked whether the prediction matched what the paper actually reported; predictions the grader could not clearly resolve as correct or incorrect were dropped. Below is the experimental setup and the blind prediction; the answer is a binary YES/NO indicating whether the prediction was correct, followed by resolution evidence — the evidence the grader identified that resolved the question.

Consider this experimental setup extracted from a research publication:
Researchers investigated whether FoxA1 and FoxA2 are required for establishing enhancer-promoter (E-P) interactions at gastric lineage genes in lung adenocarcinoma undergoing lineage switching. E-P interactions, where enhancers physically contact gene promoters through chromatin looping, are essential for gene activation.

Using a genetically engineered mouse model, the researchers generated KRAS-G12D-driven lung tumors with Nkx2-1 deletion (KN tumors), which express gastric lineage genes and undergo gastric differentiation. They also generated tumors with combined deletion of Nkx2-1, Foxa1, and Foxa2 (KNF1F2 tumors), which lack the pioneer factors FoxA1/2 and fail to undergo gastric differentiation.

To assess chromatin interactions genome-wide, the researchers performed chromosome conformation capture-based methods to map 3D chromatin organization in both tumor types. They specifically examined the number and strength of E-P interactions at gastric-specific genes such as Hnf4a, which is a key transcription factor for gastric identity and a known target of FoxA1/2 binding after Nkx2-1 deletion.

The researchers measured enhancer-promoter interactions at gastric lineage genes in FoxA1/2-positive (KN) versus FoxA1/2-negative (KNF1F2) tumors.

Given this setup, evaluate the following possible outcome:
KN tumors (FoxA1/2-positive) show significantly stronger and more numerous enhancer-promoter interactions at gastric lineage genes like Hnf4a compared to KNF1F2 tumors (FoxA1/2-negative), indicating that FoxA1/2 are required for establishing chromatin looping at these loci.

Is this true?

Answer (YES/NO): YES